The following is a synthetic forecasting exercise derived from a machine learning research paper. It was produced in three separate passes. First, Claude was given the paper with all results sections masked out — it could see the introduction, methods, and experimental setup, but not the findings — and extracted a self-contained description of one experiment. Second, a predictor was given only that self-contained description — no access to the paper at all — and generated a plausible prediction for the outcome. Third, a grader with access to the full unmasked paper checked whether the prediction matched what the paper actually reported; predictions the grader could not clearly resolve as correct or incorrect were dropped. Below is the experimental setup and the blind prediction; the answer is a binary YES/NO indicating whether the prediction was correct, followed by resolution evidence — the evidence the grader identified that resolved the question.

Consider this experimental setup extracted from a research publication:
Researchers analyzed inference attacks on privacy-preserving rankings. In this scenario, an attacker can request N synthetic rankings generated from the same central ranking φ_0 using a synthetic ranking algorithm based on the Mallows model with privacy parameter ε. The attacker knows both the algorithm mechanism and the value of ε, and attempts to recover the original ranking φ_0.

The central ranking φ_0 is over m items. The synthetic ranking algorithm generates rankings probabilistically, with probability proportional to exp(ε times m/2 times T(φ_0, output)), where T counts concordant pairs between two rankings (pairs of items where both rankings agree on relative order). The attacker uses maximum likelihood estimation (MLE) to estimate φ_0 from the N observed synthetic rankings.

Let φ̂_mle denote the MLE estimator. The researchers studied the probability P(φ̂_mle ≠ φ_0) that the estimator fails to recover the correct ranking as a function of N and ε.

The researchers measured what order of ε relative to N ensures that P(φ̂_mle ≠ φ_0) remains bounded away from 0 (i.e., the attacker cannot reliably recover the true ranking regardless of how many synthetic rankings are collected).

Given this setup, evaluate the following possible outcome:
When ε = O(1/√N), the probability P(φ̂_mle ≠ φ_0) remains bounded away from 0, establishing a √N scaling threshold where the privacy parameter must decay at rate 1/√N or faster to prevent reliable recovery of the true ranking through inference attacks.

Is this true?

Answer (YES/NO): NO